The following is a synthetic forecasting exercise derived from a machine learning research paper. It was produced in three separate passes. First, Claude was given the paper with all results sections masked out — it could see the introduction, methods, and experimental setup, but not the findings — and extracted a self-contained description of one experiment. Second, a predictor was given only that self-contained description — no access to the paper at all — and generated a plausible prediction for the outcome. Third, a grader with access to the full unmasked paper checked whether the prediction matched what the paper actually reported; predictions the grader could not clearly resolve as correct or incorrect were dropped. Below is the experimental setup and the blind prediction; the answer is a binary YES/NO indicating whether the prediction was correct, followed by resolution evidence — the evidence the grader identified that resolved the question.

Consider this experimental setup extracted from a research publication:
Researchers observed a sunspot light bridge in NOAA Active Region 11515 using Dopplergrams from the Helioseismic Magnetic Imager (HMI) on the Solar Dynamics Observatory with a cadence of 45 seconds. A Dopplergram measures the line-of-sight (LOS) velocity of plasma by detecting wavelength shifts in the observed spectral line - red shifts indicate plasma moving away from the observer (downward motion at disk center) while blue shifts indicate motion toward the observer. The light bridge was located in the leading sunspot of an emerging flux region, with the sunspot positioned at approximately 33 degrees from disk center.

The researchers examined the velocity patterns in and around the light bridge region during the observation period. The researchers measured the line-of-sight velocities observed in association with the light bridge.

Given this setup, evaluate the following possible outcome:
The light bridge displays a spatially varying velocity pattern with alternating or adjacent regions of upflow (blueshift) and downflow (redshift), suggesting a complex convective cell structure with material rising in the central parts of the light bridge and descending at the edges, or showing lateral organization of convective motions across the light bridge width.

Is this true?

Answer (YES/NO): NO